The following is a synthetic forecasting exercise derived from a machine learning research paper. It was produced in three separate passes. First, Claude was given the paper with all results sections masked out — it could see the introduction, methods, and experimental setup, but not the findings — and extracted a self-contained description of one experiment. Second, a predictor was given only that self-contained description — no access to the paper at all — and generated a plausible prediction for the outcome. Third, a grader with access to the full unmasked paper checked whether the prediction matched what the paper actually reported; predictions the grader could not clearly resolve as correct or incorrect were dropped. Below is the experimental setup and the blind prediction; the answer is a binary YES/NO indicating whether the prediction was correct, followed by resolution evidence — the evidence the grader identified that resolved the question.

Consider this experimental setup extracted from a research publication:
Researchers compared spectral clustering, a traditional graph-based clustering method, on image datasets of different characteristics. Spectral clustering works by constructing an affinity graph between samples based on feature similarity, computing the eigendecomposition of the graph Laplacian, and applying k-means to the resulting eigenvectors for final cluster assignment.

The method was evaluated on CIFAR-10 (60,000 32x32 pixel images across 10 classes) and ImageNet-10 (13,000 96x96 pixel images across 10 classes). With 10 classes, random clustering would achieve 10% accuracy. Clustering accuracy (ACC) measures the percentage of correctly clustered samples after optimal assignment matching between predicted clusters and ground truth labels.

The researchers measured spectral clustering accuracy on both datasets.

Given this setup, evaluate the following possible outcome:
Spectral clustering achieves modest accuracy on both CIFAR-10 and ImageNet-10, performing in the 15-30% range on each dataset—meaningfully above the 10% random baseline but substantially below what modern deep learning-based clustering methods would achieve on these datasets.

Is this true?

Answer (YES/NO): YES